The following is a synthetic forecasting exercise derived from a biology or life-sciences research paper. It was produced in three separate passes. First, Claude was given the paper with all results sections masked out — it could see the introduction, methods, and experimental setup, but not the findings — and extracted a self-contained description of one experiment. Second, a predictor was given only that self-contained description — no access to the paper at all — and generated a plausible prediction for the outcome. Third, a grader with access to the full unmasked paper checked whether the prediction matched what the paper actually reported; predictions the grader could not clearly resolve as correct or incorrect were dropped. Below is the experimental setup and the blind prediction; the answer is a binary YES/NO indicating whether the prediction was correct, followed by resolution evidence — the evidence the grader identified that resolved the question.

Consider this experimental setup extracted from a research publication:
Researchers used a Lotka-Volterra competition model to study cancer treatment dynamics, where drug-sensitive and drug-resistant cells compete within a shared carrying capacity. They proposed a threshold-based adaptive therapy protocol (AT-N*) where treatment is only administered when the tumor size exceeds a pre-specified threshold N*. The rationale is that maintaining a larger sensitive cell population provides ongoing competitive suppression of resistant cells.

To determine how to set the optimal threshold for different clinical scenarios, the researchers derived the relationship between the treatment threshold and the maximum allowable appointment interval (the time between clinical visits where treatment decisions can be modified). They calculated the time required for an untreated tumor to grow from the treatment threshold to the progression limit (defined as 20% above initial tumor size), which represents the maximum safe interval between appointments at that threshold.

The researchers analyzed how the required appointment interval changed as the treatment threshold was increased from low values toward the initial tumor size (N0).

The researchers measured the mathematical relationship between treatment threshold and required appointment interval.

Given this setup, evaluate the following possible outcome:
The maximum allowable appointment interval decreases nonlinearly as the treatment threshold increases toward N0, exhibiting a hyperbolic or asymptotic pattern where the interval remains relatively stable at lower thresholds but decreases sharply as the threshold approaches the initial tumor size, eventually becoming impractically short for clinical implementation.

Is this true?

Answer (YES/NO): NO